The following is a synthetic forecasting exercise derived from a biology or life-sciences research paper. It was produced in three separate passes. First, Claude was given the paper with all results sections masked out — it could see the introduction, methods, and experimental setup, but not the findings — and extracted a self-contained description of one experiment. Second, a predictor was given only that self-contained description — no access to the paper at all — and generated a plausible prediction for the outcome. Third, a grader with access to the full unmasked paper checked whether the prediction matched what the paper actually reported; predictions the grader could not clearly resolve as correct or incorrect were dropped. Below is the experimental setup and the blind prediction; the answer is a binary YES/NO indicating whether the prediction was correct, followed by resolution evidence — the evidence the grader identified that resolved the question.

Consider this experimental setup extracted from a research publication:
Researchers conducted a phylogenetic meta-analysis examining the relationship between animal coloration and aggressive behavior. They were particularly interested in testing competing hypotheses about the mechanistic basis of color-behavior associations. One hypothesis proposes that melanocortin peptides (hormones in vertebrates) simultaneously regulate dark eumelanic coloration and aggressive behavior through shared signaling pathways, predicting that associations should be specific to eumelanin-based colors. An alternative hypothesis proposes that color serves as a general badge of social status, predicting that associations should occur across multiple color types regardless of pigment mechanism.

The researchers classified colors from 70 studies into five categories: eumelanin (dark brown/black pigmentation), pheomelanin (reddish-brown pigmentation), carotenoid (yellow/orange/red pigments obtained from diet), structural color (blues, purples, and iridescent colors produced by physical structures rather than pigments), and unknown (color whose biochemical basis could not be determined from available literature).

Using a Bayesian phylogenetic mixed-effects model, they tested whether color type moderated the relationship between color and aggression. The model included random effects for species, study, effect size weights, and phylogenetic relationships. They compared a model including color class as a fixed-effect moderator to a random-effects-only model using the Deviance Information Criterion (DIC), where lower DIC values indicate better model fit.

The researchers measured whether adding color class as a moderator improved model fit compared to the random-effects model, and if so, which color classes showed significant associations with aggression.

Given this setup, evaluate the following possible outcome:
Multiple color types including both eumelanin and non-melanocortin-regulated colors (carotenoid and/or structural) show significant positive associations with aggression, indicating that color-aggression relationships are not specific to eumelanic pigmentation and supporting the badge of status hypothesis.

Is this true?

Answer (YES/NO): YES